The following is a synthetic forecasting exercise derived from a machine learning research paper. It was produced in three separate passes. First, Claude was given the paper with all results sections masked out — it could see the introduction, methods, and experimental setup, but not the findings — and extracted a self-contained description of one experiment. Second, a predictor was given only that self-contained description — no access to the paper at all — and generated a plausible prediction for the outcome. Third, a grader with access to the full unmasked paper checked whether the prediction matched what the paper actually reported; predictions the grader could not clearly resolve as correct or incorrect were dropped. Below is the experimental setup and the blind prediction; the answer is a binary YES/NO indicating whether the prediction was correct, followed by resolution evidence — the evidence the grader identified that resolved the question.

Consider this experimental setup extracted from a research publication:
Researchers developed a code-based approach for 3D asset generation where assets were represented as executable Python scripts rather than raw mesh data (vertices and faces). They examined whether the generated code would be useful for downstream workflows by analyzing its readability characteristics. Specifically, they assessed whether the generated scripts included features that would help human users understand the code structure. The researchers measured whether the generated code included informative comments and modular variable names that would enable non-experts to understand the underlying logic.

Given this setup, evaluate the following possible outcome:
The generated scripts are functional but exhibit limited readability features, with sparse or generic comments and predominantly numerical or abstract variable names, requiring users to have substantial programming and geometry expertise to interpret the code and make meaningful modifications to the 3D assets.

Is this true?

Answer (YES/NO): NO